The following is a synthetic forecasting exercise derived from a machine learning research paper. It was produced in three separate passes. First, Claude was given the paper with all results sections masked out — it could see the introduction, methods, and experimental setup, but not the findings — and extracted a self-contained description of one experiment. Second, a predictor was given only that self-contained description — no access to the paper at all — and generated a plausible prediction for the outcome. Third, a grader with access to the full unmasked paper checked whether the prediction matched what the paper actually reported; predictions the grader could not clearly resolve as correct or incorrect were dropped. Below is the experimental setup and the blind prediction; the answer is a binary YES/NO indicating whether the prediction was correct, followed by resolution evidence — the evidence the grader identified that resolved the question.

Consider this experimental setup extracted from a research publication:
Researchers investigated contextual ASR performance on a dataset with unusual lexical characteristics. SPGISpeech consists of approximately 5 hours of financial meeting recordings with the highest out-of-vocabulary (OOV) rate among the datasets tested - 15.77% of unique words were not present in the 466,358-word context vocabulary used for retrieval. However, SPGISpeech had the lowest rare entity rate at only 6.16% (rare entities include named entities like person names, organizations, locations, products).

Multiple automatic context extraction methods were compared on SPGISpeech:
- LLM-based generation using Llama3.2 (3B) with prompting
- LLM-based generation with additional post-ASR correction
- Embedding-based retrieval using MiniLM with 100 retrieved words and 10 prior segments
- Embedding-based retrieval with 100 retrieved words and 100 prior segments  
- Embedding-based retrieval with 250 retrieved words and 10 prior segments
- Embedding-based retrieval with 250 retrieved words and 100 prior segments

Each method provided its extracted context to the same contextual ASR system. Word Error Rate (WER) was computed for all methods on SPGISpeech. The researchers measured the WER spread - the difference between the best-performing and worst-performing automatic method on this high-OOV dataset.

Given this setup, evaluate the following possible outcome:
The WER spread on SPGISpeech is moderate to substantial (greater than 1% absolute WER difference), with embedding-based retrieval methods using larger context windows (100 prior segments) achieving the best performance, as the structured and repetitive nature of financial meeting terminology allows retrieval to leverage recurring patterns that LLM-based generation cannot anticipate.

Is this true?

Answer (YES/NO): NO